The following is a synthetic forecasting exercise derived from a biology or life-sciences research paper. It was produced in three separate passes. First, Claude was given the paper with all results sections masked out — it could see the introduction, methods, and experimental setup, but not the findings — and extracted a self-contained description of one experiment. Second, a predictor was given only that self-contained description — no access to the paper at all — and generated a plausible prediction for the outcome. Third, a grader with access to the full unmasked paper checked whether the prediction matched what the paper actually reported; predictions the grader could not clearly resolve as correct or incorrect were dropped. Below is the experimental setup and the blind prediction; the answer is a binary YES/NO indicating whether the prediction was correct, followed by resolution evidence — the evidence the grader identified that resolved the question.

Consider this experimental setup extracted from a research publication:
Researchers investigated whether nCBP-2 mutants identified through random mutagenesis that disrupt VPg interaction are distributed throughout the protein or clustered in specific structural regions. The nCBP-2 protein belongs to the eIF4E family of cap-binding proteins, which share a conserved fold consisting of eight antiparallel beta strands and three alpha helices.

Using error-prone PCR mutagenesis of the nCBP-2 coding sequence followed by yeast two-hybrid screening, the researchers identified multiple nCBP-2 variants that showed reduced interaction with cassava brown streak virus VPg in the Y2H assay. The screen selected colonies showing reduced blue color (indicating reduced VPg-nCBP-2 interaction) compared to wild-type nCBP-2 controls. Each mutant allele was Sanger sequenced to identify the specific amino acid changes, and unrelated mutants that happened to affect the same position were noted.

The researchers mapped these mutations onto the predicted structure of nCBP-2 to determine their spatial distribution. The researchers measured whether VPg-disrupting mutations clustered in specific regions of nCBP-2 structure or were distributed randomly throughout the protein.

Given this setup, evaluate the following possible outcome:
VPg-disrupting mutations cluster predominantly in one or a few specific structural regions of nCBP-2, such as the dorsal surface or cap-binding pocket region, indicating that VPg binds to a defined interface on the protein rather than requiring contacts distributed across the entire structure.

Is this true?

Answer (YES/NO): NO